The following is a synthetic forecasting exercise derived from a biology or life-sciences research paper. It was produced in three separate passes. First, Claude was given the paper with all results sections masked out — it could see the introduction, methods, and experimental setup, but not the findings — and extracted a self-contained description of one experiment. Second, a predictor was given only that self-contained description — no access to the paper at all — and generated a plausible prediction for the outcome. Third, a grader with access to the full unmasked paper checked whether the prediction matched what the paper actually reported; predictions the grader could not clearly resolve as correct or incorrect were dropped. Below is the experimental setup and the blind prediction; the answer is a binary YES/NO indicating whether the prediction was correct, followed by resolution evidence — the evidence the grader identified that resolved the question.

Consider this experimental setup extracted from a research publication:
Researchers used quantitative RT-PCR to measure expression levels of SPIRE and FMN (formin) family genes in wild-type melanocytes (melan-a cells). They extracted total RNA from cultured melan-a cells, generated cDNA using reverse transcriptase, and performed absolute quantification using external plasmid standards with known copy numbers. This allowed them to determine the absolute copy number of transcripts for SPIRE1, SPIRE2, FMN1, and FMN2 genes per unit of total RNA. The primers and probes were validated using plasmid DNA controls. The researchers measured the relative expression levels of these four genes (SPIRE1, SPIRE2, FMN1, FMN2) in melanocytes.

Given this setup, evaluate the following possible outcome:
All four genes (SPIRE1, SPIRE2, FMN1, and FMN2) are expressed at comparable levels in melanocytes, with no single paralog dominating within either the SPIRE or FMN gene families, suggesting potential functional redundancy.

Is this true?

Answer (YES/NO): NO